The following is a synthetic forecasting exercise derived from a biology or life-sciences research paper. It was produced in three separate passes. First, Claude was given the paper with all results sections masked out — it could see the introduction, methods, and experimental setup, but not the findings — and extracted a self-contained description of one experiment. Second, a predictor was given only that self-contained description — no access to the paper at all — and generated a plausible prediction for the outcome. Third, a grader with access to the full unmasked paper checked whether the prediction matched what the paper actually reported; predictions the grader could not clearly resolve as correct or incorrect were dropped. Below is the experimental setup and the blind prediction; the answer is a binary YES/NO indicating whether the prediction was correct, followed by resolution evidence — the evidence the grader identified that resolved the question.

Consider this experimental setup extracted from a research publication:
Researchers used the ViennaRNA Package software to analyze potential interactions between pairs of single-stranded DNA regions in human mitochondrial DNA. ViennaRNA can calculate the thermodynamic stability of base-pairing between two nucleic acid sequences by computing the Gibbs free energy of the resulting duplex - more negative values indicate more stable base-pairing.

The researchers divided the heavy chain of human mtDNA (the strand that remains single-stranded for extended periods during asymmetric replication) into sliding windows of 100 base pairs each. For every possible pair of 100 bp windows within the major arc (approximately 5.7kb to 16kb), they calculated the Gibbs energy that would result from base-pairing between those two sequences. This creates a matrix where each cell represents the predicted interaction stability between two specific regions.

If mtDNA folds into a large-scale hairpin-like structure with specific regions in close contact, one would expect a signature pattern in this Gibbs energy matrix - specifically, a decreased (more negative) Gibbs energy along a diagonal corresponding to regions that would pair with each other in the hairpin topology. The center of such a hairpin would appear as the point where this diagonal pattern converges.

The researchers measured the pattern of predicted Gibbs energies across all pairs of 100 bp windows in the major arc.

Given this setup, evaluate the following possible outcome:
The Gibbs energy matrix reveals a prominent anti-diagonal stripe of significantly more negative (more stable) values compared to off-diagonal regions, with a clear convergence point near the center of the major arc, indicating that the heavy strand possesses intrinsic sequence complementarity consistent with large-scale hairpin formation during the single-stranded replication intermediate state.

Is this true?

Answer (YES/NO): NO